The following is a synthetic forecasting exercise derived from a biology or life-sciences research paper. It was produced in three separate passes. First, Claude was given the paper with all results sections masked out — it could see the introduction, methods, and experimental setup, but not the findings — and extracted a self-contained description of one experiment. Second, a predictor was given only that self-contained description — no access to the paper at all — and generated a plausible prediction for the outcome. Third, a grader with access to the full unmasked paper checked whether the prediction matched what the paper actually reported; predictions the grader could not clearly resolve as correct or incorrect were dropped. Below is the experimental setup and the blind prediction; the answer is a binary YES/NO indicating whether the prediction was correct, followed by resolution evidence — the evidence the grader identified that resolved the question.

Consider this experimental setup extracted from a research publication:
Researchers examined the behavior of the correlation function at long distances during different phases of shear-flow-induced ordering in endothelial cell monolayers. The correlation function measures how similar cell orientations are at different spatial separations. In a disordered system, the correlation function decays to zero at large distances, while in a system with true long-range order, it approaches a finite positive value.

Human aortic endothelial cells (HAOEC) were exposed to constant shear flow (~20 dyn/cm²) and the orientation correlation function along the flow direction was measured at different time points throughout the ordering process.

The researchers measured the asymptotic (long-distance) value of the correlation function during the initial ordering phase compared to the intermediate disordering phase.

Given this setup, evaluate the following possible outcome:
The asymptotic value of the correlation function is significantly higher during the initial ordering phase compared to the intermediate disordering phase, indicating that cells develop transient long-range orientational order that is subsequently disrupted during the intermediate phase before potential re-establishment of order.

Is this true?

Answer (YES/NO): NO